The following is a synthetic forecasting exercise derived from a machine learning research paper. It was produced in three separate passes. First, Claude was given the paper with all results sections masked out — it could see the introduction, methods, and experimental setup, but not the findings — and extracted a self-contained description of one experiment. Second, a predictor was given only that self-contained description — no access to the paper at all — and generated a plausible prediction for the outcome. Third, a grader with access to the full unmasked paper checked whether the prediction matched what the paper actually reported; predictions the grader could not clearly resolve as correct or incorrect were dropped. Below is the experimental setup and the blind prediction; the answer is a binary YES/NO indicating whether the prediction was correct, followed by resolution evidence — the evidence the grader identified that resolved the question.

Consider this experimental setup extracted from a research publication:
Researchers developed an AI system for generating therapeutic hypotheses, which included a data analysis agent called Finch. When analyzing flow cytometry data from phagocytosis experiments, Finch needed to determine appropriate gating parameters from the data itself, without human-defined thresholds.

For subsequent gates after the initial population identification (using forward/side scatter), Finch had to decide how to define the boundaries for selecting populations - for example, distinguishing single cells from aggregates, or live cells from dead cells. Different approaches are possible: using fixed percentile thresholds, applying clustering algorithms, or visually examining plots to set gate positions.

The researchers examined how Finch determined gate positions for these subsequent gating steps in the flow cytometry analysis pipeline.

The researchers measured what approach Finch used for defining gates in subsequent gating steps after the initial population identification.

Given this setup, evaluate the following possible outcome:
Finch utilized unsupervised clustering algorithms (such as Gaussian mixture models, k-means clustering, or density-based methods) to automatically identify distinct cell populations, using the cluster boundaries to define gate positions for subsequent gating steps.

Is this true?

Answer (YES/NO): NO